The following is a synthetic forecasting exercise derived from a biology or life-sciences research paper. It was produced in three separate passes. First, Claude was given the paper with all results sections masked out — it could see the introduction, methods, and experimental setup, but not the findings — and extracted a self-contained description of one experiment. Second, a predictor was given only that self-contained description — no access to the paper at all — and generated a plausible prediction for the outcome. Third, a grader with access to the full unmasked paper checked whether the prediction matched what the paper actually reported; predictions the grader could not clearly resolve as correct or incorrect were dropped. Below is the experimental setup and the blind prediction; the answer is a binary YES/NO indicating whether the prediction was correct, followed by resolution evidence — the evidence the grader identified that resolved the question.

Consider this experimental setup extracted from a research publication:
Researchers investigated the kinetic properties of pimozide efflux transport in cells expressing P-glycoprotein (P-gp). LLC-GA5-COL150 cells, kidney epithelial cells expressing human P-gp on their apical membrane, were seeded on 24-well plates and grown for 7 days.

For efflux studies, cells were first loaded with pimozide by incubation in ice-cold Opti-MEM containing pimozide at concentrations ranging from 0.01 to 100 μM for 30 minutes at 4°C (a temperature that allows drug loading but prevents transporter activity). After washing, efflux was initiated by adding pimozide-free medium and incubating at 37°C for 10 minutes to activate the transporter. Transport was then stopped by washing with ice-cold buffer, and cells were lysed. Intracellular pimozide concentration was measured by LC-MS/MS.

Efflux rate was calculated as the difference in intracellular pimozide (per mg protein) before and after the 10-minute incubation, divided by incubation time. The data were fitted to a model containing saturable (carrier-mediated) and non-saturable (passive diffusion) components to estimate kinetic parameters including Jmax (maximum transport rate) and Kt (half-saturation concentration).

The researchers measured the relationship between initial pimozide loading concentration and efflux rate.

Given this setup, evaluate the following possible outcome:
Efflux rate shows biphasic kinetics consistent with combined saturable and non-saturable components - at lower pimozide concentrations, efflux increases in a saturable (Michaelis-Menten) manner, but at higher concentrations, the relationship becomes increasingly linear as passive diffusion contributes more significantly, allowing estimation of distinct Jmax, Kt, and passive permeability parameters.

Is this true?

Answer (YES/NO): YES